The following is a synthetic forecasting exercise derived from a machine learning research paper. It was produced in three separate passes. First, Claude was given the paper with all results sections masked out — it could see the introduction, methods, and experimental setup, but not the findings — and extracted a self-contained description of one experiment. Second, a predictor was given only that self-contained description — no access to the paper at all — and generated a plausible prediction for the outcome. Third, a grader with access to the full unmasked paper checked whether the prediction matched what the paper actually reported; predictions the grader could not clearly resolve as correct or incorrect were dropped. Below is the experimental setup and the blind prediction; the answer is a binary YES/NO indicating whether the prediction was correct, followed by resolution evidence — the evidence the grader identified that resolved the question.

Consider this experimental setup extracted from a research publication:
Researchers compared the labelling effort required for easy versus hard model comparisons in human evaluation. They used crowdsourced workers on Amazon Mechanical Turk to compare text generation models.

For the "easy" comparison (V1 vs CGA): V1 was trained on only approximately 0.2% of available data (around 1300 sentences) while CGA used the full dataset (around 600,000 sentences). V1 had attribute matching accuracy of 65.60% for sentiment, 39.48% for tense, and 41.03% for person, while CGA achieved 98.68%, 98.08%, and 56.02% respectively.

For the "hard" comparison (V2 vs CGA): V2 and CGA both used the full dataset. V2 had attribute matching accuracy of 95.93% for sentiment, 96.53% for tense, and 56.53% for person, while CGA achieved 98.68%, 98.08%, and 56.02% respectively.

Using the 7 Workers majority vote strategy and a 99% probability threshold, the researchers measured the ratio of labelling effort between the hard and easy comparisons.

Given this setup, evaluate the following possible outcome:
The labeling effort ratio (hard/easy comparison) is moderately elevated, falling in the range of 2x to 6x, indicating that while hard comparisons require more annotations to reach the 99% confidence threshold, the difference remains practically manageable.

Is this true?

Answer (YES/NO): NO